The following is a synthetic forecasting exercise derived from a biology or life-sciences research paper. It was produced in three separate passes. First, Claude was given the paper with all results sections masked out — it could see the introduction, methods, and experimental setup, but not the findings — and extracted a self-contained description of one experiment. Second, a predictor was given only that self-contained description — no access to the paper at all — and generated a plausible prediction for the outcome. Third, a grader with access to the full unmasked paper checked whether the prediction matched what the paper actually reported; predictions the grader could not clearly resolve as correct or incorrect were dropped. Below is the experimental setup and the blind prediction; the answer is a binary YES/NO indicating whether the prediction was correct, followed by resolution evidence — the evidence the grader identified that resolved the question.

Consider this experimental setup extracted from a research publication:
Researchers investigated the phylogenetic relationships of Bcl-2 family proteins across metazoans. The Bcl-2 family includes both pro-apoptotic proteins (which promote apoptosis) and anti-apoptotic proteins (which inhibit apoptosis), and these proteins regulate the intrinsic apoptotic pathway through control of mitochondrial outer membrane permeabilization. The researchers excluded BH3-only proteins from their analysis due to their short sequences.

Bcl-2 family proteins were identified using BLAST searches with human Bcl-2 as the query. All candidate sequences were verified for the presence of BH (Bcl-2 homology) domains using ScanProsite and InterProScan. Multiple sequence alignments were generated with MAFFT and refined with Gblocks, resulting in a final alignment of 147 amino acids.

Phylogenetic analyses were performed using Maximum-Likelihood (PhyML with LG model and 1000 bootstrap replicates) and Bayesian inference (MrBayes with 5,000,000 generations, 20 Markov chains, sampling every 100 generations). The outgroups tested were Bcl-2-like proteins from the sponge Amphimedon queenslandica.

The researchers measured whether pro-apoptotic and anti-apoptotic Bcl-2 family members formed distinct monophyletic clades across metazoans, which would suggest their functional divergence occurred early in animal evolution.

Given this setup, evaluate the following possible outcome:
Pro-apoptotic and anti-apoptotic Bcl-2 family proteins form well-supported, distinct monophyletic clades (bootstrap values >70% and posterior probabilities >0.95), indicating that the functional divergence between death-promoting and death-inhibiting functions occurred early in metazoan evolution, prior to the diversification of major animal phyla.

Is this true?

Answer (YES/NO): NO